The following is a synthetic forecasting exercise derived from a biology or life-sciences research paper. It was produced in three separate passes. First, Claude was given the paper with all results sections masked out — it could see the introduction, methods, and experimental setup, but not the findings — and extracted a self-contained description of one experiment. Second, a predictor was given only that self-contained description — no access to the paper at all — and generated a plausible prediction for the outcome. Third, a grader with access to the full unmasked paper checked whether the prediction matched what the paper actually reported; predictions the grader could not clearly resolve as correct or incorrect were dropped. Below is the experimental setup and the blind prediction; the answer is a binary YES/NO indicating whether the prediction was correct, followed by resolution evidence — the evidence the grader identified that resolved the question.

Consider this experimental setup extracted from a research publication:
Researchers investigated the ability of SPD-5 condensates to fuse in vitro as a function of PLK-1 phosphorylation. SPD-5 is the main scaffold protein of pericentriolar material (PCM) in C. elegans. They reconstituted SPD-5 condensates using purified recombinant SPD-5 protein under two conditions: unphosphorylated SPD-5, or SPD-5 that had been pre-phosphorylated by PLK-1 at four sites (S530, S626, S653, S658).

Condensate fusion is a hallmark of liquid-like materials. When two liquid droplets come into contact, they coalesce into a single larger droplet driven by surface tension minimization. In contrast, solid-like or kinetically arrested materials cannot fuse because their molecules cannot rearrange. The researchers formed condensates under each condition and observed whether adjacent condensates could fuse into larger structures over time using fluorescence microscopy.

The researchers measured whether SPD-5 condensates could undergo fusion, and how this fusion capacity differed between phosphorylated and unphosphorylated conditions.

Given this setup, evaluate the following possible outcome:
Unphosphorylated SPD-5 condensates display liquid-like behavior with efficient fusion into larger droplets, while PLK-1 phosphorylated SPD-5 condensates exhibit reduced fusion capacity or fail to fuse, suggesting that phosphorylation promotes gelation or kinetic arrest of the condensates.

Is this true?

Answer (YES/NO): YES